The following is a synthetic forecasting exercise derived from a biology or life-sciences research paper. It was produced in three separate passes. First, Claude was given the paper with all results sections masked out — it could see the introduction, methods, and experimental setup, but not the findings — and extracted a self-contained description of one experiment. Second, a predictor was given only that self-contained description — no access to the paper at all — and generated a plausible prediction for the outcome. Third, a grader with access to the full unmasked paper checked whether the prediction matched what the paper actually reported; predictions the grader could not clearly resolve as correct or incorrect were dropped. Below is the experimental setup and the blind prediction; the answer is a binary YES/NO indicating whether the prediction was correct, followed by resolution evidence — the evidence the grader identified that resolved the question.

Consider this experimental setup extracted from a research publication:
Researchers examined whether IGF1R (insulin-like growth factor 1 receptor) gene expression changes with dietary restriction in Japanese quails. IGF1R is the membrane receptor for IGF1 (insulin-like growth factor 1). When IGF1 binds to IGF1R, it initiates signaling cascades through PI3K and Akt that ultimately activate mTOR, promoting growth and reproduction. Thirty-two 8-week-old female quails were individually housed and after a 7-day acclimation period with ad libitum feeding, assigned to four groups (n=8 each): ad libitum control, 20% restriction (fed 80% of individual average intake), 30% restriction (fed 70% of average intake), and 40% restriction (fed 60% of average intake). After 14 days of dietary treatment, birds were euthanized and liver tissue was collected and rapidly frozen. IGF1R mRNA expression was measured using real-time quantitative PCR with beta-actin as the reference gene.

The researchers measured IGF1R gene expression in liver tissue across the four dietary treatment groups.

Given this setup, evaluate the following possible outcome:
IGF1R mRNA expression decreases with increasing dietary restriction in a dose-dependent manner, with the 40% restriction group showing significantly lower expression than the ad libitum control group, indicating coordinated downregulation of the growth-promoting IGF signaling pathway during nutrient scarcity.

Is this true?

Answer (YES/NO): NO